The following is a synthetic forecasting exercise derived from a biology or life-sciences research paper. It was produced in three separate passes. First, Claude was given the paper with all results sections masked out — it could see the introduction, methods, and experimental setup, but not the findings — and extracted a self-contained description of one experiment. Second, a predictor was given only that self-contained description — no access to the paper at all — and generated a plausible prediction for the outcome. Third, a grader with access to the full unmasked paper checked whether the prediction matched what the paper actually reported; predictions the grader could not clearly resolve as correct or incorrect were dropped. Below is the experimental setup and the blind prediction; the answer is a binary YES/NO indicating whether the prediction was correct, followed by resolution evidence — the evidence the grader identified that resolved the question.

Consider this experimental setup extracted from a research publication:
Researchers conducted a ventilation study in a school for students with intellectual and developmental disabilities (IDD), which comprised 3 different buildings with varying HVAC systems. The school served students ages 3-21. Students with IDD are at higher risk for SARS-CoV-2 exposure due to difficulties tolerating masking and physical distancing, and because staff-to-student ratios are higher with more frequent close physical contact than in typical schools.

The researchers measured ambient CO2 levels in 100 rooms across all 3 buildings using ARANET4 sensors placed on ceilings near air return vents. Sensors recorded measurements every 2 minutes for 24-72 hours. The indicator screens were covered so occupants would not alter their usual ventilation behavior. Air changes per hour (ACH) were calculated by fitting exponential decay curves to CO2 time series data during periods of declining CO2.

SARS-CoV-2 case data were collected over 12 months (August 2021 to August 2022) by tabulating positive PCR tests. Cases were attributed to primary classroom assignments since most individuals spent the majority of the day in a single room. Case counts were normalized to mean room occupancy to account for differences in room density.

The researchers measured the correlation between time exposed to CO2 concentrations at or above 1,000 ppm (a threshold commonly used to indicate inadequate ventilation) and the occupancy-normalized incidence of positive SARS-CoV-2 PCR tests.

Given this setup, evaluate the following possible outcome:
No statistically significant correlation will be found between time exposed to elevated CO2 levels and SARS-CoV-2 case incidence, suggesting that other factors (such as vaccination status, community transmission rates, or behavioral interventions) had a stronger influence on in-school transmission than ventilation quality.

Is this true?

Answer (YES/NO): NO